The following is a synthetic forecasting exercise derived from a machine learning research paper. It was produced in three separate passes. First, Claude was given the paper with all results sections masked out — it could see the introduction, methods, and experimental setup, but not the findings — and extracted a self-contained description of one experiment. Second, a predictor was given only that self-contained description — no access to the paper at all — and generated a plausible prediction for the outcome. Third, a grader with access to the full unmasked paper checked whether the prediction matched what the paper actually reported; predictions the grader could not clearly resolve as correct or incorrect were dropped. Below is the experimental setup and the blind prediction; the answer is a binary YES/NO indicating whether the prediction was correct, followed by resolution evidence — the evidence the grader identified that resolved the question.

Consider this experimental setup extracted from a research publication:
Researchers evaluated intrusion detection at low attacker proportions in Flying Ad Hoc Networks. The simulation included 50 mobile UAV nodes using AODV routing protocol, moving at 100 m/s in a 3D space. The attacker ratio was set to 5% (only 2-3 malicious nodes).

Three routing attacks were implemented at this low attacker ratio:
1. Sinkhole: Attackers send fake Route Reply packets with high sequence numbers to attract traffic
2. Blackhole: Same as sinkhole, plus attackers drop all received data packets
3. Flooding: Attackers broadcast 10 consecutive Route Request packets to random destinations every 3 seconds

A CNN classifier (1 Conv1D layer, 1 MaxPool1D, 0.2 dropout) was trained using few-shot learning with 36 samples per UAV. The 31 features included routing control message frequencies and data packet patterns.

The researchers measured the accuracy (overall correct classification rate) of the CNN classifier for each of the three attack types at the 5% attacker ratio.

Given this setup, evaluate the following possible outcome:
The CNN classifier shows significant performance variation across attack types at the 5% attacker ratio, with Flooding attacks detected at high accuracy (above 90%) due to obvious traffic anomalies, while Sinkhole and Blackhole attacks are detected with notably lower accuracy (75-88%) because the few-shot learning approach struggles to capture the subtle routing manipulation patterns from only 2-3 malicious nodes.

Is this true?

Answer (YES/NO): NO